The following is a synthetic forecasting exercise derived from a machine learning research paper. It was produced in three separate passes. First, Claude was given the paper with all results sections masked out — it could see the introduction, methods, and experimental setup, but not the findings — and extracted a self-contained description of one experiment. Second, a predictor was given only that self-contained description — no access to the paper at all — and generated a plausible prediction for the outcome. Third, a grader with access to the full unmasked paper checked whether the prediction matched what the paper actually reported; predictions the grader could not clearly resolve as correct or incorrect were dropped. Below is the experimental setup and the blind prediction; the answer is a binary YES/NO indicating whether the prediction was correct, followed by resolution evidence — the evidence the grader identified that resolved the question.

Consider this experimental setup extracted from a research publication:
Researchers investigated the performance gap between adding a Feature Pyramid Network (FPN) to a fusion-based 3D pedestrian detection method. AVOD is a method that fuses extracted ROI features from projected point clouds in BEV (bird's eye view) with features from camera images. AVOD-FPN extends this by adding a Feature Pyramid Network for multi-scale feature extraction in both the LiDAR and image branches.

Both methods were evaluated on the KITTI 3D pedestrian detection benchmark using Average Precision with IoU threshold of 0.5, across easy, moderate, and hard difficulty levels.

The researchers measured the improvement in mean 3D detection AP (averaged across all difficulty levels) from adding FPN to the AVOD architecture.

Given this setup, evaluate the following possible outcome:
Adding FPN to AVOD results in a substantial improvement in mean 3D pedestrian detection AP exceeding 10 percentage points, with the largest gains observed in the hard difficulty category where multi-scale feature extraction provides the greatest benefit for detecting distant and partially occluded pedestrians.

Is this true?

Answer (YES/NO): NO